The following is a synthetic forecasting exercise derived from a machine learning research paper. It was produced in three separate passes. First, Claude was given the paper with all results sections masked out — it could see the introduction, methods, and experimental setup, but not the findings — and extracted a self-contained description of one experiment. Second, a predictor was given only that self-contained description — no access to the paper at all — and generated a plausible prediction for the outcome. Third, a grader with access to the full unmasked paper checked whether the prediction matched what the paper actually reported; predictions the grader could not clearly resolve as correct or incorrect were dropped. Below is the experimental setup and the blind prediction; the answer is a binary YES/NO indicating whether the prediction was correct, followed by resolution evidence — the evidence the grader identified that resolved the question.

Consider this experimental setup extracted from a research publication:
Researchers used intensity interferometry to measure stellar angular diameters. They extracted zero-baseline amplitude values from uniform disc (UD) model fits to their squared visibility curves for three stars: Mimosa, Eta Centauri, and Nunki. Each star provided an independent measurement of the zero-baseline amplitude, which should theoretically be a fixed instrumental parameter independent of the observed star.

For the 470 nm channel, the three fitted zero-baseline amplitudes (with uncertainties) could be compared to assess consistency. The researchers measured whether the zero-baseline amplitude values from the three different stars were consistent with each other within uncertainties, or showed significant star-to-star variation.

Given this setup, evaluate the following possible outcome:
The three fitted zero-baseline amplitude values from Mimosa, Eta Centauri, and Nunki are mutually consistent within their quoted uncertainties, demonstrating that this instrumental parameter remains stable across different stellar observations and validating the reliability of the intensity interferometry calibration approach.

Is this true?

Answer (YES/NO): NO